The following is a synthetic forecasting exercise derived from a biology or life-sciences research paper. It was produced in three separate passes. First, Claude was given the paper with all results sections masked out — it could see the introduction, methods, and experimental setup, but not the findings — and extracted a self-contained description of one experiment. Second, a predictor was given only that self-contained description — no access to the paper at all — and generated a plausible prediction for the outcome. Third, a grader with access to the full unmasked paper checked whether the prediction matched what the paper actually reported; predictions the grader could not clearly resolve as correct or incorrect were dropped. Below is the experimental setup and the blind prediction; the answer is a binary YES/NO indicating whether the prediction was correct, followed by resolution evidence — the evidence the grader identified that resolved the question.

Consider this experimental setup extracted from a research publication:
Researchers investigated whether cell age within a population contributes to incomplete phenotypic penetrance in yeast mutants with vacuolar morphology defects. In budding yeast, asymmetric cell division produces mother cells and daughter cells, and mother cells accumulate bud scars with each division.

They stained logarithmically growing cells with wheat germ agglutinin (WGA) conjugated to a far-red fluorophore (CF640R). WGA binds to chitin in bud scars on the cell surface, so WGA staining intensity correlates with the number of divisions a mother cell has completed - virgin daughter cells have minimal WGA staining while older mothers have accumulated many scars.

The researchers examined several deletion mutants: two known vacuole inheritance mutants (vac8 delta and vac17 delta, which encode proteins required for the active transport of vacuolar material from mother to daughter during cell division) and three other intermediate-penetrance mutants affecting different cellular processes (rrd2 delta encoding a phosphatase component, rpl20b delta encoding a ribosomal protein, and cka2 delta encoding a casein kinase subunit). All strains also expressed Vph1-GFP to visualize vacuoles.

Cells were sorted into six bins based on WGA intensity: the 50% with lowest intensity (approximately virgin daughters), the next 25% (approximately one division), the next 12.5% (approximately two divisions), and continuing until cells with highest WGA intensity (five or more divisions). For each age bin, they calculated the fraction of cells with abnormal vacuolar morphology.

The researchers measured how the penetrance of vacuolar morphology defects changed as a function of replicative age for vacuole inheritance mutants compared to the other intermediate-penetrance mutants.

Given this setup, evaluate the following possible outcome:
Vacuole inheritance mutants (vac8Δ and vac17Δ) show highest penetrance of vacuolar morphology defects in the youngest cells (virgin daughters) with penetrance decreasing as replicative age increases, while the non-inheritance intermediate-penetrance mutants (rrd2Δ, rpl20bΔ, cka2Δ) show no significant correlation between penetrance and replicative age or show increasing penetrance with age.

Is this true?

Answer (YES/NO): NO